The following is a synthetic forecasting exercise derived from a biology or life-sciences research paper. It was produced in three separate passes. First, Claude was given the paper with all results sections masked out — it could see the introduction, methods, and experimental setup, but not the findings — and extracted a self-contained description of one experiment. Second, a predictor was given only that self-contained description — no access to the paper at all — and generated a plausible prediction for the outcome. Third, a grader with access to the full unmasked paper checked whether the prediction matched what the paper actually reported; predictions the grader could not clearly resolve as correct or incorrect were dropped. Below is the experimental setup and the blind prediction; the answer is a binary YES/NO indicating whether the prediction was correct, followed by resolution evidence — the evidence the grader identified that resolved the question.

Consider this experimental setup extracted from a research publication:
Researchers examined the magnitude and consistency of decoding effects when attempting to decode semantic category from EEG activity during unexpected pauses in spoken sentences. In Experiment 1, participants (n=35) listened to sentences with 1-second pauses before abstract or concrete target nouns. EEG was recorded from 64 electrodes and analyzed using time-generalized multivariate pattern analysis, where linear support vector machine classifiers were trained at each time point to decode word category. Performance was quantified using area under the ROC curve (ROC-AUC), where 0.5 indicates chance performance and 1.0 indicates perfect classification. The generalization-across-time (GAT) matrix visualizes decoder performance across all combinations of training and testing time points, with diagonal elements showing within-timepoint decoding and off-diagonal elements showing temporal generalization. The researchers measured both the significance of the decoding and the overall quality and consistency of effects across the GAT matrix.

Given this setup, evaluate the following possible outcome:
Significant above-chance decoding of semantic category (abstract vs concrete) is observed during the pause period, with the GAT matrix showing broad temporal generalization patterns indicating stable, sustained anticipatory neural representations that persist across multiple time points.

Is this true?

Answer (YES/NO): YES